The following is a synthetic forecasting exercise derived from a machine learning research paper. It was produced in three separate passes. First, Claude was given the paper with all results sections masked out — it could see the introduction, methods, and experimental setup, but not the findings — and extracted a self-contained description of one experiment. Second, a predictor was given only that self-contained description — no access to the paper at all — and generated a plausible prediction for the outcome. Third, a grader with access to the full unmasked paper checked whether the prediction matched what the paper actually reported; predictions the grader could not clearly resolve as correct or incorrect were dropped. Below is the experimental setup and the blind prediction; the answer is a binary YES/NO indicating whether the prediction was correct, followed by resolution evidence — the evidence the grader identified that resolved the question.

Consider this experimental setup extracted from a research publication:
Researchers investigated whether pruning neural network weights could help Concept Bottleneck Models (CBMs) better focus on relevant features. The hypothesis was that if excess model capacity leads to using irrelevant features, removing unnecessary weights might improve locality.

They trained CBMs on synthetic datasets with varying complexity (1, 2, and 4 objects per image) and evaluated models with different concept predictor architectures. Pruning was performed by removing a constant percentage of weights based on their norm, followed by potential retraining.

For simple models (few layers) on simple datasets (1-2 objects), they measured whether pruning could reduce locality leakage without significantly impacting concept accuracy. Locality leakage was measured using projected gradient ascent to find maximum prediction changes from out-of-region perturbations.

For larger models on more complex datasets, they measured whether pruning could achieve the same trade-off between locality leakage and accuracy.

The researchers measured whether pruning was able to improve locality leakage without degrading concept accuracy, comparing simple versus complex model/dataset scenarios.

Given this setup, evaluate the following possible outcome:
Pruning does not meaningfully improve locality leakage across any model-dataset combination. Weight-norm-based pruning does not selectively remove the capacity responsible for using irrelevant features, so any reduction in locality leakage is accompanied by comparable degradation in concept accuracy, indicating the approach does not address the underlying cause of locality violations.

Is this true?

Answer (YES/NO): NO